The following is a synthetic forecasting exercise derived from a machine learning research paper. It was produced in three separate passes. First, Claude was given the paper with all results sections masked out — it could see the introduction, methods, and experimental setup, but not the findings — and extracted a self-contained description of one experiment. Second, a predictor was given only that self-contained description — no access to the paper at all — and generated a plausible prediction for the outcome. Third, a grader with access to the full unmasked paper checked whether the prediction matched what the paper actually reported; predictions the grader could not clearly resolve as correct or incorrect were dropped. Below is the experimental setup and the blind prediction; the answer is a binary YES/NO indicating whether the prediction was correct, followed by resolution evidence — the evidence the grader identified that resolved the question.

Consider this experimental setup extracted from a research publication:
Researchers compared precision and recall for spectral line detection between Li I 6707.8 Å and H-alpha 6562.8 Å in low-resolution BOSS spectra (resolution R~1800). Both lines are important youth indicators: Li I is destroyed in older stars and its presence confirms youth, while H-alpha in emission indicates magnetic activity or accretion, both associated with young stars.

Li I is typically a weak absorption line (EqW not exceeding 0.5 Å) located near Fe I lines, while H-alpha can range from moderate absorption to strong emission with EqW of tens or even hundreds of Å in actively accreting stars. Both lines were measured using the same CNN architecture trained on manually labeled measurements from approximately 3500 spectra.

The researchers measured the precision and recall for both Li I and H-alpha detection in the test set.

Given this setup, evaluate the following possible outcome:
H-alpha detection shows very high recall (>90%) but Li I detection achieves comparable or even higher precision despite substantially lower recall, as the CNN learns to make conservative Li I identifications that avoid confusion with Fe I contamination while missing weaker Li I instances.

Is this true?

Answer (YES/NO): NO